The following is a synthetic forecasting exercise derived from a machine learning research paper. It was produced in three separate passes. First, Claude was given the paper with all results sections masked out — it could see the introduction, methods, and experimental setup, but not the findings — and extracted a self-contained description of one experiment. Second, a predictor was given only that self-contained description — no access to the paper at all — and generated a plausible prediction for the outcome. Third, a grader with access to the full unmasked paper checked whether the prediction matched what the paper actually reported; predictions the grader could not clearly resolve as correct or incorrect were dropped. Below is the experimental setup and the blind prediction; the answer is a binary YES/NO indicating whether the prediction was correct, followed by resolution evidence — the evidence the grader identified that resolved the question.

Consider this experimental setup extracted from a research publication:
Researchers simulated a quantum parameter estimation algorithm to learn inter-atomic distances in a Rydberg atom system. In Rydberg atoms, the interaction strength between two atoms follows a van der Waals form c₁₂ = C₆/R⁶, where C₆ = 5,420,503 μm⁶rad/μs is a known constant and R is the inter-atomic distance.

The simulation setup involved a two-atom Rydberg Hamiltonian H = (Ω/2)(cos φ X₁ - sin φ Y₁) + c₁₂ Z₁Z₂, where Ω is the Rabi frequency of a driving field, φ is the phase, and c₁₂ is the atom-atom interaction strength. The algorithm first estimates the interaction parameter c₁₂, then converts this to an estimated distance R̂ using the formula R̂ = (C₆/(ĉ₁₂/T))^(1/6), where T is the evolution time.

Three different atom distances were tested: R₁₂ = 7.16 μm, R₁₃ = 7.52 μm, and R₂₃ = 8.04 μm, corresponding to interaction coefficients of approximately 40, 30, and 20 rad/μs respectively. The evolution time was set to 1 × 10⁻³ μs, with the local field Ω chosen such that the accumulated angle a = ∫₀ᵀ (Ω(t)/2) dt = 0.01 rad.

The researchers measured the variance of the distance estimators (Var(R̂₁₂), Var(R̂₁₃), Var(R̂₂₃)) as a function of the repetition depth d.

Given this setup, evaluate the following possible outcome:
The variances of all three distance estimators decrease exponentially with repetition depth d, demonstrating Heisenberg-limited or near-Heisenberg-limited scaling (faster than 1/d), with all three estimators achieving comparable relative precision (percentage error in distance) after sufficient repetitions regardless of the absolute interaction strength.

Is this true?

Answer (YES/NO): NO